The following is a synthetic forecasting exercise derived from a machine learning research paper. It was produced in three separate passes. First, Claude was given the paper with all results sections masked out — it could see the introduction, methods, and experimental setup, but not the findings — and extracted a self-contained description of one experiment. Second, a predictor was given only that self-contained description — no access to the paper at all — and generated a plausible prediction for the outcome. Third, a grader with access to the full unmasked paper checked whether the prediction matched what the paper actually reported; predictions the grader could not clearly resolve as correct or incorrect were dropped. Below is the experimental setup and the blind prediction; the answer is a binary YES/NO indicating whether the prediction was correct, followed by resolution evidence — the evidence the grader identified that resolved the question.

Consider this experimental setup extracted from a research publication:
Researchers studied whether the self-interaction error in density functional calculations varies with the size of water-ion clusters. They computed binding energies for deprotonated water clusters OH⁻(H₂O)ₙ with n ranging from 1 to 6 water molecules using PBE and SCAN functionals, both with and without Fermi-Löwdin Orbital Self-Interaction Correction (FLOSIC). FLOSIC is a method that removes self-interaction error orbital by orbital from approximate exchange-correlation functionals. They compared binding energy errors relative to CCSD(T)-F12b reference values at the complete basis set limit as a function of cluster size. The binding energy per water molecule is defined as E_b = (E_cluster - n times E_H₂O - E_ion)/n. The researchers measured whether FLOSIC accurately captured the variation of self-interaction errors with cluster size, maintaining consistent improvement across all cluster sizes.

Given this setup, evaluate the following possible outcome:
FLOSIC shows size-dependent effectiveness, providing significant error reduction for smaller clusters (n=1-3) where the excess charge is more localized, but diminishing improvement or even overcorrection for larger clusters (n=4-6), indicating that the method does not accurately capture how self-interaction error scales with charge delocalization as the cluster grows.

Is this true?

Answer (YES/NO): NO